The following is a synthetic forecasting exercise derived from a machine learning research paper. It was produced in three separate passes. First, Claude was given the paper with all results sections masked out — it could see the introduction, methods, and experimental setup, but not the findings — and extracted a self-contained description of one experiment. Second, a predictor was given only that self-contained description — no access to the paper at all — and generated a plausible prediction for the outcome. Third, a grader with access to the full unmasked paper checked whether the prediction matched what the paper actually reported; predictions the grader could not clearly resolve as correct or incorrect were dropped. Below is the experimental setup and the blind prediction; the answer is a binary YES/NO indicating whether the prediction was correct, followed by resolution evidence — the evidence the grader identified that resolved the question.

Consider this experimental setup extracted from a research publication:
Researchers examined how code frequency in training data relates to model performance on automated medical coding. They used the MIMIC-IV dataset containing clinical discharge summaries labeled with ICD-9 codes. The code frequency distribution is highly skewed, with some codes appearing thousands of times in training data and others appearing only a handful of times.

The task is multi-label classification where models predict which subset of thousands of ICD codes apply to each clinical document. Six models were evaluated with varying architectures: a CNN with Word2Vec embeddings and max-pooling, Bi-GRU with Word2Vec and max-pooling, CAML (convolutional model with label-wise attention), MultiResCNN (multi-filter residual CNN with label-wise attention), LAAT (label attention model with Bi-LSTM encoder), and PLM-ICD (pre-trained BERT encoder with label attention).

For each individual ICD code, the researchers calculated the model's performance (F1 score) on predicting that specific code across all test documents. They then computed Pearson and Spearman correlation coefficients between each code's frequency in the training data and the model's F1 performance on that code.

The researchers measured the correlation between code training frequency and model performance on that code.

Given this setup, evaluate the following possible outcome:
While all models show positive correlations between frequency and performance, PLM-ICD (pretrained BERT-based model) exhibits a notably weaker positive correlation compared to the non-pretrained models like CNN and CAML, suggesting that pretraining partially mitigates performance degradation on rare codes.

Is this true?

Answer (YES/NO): NO